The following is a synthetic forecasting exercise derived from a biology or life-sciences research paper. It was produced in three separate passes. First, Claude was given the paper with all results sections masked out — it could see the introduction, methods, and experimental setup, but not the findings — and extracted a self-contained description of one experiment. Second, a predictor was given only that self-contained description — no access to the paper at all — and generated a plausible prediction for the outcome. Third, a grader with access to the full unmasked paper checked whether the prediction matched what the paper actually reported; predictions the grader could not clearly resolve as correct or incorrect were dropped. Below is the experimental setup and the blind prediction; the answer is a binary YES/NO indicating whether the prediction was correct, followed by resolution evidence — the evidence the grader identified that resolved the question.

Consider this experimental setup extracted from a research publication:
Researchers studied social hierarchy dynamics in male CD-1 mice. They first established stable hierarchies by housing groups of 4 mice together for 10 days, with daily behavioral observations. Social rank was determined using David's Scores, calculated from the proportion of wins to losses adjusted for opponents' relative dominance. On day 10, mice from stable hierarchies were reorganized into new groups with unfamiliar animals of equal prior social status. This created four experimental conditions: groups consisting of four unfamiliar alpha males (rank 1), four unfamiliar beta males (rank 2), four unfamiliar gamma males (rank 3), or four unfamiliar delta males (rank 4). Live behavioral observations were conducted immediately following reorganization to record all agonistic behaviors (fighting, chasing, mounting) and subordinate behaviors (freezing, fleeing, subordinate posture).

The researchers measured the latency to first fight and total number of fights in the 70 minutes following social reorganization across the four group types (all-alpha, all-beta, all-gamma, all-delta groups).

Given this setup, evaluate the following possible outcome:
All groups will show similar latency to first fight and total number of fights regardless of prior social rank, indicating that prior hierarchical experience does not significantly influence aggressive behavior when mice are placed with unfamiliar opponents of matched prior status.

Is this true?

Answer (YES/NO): NO